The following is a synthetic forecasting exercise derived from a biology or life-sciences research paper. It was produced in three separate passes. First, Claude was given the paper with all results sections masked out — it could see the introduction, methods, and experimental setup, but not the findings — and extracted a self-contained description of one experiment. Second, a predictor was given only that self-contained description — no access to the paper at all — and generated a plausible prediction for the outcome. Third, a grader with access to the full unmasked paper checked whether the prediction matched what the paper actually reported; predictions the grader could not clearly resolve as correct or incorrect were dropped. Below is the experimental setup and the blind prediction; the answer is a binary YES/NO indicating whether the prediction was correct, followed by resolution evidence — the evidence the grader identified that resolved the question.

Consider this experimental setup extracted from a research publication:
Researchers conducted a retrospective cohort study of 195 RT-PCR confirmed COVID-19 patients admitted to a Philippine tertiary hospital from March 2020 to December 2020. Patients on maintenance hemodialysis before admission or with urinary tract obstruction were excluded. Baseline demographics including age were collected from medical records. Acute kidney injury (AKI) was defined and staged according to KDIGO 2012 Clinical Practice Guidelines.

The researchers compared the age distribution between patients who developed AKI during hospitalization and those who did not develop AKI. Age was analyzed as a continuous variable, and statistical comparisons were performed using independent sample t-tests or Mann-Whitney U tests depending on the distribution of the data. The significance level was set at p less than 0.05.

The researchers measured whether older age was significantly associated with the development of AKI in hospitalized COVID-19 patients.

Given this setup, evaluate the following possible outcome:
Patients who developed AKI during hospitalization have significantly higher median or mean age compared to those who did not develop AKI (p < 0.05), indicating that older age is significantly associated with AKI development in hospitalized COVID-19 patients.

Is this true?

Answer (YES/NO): YES